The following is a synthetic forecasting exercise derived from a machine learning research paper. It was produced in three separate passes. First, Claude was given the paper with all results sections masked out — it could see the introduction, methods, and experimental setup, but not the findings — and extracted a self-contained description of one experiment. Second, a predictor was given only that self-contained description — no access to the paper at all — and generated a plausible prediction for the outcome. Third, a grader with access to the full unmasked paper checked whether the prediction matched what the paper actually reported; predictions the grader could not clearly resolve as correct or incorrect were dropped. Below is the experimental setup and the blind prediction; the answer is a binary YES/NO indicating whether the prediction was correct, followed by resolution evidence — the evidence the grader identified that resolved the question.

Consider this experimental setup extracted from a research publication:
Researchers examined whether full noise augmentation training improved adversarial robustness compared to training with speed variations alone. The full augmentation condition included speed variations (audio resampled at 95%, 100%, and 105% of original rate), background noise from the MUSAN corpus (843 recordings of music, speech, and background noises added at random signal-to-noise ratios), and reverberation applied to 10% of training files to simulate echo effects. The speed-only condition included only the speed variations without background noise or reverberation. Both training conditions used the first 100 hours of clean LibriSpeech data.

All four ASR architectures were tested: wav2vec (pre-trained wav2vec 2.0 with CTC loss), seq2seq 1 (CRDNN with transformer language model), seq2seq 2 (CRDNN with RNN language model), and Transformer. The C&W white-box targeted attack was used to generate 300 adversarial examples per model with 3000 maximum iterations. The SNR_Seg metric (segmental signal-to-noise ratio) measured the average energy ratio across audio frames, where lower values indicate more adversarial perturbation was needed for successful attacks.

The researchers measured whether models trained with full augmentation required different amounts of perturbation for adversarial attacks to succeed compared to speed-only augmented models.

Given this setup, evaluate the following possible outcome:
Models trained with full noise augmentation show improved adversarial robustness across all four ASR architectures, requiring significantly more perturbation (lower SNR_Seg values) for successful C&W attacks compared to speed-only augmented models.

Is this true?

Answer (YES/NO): NO